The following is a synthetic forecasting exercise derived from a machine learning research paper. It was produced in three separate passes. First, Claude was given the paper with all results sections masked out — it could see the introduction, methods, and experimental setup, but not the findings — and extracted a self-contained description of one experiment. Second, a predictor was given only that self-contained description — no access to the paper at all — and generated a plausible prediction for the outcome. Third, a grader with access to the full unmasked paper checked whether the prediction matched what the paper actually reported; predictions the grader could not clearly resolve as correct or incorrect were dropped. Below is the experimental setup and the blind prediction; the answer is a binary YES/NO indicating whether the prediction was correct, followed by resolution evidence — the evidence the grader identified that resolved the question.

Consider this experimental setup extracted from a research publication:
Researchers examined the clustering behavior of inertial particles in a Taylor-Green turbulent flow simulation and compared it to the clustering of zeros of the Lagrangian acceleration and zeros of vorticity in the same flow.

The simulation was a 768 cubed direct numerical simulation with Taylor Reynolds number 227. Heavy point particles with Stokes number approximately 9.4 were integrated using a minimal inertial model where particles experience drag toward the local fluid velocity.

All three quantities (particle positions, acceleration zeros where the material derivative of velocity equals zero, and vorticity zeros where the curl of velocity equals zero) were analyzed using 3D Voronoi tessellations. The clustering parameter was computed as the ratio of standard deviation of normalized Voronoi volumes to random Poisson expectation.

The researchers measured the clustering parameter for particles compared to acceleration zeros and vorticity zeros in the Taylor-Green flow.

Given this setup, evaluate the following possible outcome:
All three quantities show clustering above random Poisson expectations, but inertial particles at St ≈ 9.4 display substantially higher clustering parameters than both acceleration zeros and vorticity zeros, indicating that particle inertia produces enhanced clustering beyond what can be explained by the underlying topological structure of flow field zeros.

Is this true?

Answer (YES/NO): NO